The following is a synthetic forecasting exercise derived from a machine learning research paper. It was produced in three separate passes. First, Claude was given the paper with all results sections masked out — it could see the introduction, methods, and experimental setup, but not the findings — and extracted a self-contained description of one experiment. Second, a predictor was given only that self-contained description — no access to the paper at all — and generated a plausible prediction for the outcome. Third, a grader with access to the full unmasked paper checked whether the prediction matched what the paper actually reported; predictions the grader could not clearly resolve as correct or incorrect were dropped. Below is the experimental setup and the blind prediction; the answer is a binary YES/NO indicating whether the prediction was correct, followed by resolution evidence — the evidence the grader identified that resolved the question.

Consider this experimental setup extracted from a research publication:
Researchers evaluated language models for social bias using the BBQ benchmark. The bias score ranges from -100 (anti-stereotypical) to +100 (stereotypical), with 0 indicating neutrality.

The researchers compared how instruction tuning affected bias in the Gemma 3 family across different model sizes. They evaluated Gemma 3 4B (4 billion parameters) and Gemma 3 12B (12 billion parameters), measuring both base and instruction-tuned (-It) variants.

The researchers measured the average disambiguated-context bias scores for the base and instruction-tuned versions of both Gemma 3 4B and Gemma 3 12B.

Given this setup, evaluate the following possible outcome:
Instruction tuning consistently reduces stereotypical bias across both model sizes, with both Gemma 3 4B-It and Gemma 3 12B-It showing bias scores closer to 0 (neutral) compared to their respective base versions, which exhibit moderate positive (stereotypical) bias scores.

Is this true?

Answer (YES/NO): NO